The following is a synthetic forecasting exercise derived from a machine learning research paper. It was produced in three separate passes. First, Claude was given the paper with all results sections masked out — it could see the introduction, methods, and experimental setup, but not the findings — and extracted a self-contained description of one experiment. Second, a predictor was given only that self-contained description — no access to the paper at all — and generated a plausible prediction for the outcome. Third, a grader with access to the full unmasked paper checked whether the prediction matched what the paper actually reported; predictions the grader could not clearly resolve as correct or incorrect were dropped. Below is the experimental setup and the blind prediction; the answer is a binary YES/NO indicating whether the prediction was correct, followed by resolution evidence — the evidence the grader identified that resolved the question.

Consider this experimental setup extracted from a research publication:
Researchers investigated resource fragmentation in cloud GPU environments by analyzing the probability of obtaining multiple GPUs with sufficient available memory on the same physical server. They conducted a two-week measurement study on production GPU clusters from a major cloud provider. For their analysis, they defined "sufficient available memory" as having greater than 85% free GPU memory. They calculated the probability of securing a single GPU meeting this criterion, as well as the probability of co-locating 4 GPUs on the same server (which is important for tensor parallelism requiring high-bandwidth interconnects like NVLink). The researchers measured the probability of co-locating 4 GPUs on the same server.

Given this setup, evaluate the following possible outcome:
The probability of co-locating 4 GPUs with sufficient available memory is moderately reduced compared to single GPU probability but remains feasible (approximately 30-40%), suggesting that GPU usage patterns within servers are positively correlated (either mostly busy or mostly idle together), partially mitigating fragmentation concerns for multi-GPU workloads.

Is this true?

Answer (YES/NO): NO